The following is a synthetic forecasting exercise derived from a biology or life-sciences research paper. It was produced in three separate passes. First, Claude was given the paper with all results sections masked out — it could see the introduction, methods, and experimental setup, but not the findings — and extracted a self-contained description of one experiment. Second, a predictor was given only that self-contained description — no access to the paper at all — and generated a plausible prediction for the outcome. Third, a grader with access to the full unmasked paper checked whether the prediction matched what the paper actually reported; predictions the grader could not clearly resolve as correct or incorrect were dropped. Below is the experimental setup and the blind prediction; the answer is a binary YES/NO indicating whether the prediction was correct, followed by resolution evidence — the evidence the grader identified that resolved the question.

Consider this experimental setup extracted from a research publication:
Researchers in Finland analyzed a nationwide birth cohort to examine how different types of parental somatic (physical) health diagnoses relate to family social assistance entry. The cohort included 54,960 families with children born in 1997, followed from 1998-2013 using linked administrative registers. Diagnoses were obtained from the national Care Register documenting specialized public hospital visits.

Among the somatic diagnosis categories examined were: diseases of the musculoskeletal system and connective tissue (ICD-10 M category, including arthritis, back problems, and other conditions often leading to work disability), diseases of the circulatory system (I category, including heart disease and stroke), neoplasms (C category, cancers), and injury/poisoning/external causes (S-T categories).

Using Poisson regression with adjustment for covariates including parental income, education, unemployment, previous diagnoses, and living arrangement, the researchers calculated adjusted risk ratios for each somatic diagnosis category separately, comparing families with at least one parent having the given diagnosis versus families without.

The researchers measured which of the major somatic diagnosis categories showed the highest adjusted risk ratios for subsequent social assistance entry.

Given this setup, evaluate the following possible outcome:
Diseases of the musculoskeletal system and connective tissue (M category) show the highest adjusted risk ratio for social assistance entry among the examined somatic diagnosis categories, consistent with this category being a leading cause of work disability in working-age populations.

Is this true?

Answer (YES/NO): NO